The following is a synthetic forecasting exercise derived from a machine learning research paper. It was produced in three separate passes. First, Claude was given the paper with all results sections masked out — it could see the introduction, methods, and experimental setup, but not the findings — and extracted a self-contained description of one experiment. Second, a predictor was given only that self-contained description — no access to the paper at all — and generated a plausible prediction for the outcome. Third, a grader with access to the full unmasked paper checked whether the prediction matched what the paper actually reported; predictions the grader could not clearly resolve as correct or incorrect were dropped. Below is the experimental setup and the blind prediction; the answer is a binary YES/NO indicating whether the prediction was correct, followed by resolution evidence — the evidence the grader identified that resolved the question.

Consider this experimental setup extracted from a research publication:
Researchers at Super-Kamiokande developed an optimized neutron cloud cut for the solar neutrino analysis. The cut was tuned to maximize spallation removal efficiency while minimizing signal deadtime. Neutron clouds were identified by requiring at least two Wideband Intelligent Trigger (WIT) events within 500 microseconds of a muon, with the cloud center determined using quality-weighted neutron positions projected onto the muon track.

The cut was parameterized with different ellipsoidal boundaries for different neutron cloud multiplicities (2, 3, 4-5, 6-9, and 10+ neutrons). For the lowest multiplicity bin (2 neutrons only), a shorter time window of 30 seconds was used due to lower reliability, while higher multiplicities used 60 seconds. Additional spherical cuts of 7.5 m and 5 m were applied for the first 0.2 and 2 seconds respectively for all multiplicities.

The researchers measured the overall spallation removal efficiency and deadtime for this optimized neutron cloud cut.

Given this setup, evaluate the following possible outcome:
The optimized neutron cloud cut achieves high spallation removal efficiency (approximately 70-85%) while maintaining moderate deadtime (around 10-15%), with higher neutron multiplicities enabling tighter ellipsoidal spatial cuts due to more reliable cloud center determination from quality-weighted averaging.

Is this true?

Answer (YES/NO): NO